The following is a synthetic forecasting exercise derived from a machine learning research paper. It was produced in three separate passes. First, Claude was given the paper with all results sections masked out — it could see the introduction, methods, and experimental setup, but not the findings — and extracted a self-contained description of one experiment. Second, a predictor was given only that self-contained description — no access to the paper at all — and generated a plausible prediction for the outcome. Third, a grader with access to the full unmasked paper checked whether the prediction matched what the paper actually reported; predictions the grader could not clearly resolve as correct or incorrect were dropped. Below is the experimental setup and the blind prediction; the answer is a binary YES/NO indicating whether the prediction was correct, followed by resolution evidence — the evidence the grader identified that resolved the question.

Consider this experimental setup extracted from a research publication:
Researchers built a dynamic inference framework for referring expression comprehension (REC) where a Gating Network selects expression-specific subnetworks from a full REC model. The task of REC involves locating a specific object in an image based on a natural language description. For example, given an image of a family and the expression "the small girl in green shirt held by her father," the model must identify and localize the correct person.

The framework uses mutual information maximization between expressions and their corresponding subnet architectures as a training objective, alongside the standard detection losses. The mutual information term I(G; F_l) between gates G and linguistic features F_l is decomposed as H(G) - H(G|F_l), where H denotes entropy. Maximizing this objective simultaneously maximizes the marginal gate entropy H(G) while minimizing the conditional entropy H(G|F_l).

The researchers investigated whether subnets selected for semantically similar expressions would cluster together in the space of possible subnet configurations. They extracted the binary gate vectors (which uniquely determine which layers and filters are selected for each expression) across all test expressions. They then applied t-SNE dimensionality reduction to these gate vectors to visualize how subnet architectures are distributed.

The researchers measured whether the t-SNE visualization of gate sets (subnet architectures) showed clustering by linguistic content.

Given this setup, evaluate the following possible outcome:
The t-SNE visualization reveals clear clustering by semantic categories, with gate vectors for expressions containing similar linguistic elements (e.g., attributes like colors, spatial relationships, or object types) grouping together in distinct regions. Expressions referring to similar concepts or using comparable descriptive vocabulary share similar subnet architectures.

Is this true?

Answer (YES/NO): NO